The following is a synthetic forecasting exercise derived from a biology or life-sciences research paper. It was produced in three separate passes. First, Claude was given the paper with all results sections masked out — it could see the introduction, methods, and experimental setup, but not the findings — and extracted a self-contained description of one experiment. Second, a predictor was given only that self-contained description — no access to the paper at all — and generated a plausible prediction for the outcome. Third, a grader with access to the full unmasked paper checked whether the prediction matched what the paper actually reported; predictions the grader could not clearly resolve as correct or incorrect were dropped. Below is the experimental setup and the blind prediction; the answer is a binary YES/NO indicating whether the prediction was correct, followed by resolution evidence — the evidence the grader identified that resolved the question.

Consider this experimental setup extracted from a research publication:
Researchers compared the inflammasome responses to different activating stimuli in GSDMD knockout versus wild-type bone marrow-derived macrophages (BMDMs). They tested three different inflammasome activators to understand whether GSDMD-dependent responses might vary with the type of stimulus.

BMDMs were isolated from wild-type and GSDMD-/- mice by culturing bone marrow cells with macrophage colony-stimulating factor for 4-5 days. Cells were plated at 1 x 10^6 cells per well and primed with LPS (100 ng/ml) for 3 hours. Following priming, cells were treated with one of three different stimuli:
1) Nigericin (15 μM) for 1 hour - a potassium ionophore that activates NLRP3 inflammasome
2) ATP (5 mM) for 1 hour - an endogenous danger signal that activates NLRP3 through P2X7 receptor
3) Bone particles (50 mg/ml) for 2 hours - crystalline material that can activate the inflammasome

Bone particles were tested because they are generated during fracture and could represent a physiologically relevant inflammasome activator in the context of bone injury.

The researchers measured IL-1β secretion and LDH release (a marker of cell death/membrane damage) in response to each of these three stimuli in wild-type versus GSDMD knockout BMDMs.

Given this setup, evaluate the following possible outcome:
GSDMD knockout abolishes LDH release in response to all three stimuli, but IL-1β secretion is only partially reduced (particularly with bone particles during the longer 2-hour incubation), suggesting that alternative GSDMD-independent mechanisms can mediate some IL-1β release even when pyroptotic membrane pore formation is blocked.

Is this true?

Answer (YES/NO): NO